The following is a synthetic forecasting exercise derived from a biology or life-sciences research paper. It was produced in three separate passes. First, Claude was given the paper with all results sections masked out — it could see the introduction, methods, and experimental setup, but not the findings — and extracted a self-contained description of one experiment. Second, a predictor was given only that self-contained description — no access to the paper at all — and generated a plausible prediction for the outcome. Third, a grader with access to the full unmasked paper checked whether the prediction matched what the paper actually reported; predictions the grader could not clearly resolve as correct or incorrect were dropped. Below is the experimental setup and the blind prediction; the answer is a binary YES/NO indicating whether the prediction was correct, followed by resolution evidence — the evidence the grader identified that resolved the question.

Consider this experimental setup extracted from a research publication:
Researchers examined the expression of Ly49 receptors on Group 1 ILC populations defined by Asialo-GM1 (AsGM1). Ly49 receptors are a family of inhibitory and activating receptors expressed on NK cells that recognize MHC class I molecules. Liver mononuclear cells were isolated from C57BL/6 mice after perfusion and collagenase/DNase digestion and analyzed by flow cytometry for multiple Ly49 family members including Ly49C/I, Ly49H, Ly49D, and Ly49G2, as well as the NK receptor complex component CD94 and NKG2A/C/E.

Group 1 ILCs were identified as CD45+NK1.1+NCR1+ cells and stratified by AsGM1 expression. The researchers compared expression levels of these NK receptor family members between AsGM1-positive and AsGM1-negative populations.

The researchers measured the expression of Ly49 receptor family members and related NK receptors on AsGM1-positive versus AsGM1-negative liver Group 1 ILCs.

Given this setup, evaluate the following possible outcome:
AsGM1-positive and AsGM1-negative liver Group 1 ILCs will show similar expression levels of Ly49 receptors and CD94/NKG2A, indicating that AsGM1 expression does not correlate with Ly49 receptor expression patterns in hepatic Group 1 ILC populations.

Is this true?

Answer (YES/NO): NO